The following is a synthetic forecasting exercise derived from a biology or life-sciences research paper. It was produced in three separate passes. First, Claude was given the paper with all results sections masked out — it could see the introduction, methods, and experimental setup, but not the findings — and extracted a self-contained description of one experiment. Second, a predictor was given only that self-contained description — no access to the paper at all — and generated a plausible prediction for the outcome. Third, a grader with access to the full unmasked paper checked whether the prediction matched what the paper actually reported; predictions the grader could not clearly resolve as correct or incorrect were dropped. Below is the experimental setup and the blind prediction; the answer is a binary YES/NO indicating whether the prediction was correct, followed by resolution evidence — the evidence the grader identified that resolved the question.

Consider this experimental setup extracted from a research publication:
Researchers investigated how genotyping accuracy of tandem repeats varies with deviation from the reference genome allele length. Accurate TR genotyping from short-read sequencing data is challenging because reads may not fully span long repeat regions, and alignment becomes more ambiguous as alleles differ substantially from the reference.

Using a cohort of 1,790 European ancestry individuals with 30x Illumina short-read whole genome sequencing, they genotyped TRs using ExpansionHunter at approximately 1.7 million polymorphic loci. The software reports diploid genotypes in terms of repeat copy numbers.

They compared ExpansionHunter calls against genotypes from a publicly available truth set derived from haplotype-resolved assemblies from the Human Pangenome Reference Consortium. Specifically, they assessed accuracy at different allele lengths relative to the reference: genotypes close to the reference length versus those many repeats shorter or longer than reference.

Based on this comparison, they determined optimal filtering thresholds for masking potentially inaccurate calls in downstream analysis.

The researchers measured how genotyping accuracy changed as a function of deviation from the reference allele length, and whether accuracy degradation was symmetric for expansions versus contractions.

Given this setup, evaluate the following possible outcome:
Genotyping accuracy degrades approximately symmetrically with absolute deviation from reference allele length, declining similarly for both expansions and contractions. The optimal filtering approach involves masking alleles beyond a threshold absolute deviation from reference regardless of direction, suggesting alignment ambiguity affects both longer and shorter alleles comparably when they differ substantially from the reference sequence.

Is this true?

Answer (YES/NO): NO